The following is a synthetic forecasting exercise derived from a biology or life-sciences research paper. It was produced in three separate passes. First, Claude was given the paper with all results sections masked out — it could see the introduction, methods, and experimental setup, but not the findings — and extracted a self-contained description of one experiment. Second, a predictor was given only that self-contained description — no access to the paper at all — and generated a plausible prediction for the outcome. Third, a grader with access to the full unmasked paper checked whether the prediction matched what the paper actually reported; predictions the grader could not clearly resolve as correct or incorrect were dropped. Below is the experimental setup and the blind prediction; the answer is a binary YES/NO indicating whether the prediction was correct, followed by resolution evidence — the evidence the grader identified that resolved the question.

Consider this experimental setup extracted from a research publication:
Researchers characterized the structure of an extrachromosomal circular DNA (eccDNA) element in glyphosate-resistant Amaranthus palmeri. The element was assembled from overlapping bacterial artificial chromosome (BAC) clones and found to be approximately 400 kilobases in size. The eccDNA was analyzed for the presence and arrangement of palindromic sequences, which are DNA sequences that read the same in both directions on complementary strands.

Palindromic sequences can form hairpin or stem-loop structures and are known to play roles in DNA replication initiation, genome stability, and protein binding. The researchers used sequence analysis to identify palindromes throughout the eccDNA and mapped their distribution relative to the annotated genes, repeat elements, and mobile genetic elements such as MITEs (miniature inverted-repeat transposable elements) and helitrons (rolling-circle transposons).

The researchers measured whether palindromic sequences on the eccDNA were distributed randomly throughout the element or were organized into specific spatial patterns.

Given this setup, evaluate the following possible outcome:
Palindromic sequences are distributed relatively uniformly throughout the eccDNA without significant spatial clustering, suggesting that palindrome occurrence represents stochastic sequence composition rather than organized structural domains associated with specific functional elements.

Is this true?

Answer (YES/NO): NO